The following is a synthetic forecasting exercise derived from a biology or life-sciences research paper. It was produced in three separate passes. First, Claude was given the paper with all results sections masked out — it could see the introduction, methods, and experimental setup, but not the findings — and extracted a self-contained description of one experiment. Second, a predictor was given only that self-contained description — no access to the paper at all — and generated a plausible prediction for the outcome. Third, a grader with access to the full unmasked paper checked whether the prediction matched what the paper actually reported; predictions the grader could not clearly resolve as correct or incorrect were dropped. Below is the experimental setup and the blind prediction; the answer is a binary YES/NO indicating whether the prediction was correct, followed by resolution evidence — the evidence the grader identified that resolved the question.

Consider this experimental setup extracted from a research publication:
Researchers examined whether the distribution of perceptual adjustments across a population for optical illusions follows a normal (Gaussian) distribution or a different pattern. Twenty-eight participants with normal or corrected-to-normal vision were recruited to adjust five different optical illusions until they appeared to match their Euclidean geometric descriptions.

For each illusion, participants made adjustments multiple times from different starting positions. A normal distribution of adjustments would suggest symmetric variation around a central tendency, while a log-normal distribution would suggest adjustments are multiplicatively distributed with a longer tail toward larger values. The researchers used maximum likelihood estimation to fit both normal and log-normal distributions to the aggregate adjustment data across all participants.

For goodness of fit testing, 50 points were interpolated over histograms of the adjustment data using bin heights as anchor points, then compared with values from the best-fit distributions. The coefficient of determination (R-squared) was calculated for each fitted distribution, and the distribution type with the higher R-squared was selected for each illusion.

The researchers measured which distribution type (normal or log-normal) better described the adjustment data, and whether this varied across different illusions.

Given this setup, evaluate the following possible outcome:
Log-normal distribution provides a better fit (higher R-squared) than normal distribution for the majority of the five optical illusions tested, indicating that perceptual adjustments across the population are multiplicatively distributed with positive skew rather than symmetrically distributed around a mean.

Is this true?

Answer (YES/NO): NO